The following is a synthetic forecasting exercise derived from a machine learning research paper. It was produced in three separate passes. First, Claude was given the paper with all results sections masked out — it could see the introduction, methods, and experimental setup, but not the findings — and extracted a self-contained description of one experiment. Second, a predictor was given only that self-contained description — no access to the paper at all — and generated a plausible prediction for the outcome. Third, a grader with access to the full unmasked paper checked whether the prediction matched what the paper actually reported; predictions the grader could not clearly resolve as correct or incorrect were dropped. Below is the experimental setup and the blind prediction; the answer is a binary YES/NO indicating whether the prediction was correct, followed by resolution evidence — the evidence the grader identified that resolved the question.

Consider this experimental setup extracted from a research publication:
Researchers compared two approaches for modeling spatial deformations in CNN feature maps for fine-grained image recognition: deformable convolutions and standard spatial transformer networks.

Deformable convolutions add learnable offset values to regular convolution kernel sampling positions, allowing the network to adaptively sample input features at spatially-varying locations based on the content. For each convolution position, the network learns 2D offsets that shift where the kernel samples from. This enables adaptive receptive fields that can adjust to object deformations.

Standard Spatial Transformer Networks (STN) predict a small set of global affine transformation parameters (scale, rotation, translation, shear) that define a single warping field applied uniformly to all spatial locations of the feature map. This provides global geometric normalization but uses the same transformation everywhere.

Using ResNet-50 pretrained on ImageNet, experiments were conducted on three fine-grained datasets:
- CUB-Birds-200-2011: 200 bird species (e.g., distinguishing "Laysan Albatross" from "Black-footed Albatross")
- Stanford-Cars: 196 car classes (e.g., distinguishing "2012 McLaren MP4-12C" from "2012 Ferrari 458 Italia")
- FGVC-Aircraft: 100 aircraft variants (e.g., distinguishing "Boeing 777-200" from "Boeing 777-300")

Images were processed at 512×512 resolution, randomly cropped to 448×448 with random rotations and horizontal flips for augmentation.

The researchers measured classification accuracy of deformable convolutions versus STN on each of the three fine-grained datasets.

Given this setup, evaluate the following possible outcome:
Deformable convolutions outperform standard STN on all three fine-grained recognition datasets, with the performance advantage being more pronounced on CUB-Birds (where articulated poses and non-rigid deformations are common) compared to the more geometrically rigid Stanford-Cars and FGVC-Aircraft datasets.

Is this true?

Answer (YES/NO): NO